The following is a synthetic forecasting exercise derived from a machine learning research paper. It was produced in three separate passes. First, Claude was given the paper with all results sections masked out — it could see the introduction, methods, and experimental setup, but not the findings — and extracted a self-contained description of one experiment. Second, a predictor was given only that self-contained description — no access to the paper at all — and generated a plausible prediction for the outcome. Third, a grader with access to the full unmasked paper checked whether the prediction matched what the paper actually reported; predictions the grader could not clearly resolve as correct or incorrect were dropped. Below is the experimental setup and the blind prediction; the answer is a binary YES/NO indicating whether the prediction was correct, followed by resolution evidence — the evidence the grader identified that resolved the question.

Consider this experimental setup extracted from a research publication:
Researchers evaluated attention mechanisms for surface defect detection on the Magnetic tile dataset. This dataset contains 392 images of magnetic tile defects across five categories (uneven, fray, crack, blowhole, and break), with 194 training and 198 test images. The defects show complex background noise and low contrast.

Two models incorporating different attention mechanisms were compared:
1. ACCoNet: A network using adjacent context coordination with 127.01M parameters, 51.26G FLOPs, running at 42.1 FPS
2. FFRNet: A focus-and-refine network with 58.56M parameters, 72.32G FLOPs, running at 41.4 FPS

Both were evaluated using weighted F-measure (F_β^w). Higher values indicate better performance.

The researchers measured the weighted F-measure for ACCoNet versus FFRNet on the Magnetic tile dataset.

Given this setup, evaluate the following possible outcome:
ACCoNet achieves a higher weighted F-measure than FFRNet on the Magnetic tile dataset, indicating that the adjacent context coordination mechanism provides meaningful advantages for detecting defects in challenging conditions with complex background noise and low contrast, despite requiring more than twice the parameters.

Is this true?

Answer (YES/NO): YES